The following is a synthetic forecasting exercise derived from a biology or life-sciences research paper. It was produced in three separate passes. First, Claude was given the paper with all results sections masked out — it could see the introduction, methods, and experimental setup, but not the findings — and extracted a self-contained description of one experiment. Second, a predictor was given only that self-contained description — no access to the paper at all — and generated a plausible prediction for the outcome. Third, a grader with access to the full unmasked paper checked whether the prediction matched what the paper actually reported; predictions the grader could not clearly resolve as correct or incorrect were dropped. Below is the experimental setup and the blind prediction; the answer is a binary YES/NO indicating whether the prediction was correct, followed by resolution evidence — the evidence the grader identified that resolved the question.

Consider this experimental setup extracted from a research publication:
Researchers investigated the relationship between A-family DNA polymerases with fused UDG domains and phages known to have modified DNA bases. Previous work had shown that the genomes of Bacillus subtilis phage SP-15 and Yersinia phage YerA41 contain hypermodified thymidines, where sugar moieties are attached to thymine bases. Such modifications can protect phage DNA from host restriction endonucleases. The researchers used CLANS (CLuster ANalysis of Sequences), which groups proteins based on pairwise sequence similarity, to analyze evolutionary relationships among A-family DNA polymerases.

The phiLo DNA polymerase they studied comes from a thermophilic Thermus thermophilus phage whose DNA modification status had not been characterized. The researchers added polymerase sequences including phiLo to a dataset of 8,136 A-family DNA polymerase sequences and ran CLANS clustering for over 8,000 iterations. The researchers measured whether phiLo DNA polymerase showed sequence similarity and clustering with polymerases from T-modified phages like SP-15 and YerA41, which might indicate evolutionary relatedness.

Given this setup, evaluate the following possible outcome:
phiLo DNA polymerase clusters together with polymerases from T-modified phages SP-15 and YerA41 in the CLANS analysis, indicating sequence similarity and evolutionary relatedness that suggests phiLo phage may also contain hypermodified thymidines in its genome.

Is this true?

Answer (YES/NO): YES